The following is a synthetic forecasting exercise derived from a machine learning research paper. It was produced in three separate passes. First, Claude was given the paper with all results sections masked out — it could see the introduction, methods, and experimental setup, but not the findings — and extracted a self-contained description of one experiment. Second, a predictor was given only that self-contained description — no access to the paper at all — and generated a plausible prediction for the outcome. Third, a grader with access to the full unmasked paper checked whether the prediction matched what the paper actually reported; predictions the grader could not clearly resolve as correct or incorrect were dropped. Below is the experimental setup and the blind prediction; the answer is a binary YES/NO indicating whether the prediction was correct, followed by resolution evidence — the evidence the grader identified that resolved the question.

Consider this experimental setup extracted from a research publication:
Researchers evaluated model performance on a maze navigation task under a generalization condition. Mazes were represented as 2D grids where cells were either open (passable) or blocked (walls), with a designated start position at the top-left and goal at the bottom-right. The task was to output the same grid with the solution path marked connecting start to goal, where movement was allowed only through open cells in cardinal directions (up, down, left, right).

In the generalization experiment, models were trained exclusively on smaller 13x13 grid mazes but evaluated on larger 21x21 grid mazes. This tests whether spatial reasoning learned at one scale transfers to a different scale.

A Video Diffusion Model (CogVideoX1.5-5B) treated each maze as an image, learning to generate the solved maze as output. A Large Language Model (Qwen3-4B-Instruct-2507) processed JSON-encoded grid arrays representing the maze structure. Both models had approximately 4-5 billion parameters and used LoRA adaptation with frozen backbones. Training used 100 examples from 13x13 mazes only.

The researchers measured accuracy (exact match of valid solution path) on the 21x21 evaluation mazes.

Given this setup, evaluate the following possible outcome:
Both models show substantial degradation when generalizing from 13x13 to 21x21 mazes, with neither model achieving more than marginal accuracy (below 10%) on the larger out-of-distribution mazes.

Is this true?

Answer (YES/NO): NO